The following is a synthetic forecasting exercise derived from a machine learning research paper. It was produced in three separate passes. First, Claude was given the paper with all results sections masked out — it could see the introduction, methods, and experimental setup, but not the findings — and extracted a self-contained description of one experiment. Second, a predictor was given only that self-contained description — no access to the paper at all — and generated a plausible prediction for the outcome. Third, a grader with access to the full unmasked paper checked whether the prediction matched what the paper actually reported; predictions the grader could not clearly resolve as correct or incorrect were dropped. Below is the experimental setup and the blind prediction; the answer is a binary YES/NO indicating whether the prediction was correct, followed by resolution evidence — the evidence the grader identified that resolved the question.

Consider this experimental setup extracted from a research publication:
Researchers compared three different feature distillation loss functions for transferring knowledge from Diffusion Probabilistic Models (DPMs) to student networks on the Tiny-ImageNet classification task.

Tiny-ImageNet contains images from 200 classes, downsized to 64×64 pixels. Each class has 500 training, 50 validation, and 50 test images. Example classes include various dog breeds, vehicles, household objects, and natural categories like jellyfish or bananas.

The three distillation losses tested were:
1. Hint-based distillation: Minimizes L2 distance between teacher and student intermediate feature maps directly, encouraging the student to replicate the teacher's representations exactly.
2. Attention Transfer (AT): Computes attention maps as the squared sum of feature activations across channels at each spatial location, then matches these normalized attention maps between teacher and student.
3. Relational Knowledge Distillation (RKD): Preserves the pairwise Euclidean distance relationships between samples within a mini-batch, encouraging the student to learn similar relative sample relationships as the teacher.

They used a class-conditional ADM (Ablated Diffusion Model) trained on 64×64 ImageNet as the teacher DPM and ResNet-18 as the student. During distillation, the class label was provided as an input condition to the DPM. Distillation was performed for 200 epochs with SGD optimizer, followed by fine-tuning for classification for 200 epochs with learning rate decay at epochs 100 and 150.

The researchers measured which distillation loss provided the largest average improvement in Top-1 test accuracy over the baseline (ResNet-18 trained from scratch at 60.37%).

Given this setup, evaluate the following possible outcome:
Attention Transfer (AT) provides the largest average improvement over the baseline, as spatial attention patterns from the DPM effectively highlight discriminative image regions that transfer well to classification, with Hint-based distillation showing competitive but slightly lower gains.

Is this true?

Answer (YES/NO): NO